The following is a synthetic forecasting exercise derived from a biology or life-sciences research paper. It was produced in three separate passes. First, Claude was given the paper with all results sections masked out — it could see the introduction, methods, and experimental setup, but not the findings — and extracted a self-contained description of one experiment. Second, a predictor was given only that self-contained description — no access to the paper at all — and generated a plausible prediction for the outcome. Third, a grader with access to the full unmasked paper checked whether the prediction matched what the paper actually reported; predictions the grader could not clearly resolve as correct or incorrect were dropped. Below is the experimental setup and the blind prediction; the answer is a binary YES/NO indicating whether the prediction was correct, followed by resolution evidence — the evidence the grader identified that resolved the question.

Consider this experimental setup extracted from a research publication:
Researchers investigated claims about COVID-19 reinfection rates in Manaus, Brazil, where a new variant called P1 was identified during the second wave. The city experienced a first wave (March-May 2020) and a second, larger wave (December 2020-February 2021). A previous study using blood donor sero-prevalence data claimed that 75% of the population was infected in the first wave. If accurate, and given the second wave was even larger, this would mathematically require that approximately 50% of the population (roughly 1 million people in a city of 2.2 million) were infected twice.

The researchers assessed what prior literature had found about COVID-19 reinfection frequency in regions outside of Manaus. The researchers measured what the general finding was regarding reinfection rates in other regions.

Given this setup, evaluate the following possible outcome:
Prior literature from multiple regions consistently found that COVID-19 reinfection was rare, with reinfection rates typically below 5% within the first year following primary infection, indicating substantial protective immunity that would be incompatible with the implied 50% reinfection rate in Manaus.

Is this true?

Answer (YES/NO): NO